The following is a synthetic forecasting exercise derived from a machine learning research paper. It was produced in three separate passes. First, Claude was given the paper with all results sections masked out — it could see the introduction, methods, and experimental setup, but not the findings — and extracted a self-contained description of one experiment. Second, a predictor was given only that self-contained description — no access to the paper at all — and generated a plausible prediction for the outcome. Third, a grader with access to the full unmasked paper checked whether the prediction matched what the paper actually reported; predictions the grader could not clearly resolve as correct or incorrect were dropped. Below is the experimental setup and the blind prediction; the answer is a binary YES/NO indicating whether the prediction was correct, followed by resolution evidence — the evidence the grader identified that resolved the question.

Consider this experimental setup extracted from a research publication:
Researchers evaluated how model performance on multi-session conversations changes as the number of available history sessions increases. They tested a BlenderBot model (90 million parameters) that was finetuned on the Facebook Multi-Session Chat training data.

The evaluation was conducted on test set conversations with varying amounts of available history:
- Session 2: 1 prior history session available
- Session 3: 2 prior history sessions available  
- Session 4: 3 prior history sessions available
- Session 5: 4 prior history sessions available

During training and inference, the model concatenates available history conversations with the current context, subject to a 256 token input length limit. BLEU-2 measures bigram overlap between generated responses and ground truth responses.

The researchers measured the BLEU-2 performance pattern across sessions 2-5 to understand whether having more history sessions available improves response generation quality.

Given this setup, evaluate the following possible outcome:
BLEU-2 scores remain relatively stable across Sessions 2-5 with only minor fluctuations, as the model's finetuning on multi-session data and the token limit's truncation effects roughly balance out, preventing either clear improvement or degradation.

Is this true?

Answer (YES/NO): YES